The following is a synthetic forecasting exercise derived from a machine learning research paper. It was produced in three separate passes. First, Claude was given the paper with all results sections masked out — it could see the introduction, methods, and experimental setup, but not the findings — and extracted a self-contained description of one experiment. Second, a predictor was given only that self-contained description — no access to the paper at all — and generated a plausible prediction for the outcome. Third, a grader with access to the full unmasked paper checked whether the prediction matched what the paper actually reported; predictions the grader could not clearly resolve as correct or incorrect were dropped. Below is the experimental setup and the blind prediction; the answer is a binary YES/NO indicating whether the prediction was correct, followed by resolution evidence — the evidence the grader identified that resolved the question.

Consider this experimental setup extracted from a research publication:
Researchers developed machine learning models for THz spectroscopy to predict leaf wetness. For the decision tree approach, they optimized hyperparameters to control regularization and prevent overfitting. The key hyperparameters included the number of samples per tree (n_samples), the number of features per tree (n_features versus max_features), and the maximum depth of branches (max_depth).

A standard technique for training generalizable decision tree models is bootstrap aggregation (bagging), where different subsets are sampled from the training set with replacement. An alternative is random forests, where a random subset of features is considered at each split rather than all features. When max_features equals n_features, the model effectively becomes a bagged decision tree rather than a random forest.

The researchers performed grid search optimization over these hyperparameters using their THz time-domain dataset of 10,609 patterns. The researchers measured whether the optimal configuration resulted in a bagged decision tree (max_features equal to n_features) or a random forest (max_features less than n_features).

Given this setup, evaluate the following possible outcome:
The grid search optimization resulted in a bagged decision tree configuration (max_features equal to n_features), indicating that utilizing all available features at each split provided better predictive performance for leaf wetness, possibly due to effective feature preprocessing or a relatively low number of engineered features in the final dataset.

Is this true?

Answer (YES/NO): YES